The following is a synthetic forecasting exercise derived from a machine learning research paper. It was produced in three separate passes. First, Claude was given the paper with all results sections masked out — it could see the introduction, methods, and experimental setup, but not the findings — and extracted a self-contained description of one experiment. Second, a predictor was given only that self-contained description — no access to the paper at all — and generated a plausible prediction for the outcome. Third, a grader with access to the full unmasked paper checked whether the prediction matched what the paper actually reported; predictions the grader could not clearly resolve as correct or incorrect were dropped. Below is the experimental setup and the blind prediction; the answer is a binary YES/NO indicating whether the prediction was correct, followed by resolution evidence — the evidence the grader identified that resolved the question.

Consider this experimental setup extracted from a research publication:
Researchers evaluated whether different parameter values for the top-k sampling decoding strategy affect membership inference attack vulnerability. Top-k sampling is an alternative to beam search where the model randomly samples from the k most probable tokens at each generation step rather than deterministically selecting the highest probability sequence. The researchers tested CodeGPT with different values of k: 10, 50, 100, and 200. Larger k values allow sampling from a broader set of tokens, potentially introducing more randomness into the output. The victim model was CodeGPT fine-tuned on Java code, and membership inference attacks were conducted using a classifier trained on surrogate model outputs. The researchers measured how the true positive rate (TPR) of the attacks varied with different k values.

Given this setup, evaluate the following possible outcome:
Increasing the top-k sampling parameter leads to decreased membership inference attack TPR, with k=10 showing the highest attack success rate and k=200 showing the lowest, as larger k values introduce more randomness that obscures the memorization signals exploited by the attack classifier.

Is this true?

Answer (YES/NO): NO